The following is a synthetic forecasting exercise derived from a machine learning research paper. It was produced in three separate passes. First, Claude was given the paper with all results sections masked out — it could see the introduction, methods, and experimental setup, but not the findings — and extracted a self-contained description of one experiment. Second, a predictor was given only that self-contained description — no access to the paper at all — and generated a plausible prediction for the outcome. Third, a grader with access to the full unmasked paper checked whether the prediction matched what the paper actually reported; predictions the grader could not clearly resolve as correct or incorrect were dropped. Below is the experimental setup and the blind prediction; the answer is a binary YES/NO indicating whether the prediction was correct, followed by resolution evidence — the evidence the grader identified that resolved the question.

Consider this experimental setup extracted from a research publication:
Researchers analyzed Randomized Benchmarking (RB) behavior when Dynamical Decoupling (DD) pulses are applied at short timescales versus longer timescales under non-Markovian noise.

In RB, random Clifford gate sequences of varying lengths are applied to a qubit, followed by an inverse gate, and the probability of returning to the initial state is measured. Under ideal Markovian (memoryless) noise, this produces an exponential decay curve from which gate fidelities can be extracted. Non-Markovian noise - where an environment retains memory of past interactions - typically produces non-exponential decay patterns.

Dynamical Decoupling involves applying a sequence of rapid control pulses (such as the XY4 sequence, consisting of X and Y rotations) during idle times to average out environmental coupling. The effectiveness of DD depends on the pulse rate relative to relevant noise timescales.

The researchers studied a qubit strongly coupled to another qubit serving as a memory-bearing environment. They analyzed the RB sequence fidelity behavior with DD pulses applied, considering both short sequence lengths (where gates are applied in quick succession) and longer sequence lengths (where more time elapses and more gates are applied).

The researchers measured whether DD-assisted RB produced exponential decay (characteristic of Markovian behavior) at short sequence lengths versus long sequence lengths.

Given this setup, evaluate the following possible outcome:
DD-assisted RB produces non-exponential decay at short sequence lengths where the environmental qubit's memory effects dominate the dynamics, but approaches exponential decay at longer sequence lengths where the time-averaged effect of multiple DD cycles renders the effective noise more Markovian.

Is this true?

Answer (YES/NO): NO